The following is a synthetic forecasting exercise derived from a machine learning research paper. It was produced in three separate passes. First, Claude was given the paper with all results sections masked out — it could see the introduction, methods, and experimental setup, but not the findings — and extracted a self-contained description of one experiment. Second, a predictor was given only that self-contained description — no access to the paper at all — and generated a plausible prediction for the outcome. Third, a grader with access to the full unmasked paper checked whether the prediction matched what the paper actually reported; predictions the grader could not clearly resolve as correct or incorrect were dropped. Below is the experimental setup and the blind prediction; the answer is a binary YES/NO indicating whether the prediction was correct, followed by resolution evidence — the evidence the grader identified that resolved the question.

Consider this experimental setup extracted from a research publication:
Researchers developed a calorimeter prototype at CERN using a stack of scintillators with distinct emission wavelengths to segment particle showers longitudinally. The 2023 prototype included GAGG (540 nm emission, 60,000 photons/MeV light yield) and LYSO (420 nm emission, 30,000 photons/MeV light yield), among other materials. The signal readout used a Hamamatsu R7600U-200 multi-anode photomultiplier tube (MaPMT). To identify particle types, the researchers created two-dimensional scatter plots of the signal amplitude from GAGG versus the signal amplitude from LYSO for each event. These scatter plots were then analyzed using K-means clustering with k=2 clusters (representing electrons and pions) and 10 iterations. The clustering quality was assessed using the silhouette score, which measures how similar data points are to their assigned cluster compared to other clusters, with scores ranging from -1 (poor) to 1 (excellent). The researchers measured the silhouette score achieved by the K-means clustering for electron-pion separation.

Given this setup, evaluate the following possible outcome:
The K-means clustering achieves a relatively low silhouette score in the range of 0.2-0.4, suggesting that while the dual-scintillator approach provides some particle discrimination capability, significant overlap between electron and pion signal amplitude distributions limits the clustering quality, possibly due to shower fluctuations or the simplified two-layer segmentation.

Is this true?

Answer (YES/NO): NO